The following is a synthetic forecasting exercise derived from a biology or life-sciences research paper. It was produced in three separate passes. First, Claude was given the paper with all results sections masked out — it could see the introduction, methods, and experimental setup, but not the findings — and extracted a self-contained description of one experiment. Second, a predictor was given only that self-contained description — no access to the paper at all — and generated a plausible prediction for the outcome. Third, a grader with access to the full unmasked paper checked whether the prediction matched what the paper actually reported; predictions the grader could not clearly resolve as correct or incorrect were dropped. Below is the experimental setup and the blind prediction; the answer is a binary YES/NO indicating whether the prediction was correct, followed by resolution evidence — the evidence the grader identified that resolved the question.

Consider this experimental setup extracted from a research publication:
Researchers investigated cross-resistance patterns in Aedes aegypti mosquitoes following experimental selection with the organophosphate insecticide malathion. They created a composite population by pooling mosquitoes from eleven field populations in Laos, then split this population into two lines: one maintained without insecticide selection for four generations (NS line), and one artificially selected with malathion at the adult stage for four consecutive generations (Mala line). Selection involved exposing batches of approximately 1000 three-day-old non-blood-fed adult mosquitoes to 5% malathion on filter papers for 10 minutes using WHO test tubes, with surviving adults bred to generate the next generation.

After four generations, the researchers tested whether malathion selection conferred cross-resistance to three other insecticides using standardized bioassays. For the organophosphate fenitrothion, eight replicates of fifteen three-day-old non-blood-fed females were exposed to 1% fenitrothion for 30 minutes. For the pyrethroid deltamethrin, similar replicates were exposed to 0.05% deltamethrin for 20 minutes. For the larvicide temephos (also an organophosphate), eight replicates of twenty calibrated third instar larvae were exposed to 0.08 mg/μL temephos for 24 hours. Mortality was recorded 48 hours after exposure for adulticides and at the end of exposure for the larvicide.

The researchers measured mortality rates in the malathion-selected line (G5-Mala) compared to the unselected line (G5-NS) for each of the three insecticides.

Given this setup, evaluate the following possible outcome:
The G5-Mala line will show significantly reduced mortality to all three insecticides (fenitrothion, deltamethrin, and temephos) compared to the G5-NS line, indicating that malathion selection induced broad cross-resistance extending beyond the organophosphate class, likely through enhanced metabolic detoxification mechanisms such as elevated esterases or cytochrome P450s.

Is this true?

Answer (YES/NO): NO